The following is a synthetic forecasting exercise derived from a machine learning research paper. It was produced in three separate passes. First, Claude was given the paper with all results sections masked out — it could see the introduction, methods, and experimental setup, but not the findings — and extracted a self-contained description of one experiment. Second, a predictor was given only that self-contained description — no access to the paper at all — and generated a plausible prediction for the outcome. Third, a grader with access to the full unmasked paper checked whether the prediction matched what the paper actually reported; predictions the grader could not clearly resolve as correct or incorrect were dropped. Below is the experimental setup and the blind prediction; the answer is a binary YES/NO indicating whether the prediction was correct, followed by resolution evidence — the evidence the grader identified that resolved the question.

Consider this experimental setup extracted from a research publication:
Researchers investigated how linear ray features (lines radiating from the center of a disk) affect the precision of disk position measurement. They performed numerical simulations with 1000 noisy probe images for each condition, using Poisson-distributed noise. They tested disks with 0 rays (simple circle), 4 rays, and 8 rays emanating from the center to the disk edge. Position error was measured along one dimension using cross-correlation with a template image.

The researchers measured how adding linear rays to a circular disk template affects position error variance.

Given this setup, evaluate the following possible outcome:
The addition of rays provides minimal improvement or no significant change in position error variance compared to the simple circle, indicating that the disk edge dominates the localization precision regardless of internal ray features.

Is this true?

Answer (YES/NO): NO